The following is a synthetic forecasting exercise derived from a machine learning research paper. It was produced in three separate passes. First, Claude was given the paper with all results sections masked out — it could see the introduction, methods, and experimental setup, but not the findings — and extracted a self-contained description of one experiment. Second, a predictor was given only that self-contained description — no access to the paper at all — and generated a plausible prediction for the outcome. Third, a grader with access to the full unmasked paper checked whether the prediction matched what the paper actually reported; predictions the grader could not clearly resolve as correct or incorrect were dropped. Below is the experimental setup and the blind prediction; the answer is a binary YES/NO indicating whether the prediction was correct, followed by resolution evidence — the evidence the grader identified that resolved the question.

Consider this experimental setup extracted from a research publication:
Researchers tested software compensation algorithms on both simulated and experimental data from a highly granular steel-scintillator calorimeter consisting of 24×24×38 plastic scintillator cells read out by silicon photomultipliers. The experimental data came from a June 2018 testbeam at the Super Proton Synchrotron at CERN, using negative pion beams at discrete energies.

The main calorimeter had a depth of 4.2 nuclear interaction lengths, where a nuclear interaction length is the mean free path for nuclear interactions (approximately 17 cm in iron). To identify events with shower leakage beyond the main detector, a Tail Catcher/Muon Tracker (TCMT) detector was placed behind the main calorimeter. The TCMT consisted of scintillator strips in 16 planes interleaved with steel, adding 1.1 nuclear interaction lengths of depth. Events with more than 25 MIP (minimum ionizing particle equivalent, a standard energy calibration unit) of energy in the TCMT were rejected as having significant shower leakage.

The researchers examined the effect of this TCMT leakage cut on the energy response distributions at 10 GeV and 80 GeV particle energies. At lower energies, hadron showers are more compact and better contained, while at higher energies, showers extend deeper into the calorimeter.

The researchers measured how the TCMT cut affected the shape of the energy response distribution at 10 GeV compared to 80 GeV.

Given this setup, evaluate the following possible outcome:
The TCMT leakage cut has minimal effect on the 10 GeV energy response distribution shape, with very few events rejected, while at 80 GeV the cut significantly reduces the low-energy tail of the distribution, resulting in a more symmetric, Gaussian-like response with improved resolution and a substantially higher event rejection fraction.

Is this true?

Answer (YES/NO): YES